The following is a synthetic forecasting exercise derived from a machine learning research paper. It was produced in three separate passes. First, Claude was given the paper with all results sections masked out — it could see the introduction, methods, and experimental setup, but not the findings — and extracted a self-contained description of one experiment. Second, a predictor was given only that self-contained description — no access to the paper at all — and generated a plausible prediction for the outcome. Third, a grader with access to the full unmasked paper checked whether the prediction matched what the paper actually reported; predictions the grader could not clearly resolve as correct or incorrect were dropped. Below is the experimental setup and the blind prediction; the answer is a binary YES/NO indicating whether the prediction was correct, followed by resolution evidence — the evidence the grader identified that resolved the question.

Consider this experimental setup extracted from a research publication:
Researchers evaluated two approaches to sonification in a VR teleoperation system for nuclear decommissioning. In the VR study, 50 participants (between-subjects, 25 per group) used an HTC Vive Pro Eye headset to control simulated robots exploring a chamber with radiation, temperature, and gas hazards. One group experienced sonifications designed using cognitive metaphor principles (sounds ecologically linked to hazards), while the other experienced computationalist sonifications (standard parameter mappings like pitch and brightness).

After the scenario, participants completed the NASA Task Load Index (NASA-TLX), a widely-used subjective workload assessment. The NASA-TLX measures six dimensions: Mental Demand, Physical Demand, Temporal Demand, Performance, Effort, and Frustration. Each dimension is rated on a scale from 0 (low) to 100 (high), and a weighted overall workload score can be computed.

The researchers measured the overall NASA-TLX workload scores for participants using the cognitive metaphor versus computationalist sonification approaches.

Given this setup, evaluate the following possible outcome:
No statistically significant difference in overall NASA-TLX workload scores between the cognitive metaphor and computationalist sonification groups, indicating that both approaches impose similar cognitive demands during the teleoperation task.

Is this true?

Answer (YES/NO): YES